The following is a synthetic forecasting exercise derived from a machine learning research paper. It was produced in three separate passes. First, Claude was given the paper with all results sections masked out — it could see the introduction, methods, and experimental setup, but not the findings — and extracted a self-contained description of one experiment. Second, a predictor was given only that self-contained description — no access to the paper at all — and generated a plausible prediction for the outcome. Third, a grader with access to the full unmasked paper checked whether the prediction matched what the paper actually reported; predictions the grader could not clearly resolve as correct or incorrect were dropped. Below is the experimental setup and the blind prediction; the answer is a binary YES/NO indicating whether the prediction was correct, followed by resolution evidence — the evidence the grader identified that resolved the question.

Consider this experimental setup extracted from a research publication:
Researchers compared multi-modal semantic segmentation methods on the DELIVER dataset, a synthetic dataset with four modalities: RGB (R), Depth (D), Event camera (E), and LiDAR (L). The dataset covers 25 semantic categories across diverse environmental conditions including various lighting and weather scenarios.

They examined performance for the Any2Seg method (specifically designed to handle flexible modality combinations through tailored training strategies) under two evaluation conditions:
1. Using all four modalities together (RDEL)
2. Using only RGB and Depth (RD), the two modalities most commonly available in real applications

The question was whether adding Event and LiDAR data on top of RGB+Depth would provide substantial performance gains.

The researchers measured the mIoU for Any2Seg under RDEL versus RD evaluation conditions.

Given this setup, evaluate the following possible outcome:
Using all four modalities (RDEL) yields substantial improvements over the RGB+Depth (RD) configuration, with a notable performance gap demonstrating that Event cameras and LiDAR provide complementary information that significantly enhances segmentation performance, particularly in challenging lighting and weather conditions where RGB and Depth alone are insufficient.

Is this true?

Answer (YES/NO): NO